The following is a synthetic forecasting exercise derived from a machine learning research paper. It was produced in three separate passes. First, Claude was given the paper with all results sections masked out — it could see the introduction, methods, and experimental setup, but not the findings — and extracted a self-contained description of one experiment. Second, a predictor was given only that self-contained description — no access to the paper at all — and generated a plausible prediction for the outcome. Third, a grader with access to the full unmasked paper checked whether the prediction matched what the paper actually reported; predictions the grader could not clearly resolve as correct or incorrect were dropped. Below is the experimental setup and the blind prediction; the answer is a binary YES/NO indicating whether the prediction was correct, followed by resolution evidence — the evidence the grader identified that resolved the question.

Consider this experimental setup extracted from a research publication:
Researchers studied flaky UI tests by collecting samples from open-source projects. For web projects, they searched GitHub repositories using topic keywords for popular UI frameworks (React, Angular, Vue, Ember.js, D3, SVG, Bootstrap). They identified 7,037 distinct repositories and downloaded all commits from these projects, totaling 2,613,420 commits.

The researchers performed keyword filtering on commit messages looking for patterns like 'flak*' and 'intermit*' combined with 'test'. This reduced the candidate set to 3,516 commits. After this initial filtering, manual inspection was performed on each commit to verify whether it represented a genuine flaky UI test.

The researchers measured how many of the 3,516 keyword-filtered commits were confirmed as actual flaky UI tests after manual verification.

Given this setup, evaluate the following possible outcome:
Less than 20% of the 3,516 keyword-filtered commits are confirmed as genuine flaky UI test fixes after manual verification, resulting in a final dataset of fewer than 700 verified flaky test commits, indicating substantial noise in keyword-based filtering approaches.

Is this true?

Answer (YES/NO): YES